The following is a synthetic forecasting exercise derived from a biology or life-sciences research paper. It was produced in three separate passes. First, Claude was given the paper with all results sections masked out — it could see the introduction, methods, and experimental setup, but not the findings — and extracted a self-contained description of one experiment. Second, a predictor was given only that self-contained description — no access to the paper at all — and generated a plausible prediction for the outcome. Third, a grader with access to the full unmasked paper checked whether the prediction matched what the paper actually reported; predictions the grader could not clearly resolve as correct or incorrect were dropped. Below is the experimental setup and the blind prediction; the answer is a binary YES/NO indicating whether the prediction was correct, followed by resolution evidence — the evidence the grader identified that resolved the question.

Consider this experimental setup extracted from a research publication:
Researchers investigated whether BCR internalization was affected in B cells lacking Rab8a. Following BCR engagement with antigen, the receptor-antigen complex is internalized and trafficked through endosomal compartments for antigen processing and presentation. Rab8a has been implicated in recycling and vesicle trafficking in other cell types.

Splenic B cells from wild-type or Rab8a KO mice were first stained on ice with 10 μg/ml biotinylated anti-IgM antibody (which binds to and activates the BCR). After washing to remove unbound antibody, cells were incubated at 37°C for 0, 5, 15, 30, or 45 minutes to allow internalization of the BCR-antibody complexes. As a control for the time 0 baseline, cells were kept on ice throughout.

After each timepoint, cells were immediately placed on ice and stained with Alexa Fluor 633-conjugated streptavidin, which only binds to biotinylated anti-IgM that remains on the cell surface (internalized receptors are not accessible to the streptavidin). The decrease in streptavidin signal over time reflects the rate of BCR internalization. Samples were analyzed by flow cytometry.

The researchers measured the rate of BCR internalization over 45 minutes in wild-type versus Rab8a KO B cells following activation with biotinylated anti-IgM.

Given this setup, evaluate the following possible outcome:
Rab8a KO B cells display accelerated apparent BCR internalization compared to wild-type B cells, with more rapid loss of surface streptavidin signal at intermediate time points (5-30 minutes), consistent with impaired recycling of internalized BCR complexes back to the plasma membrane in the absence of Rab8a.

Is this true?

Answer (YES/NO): NO